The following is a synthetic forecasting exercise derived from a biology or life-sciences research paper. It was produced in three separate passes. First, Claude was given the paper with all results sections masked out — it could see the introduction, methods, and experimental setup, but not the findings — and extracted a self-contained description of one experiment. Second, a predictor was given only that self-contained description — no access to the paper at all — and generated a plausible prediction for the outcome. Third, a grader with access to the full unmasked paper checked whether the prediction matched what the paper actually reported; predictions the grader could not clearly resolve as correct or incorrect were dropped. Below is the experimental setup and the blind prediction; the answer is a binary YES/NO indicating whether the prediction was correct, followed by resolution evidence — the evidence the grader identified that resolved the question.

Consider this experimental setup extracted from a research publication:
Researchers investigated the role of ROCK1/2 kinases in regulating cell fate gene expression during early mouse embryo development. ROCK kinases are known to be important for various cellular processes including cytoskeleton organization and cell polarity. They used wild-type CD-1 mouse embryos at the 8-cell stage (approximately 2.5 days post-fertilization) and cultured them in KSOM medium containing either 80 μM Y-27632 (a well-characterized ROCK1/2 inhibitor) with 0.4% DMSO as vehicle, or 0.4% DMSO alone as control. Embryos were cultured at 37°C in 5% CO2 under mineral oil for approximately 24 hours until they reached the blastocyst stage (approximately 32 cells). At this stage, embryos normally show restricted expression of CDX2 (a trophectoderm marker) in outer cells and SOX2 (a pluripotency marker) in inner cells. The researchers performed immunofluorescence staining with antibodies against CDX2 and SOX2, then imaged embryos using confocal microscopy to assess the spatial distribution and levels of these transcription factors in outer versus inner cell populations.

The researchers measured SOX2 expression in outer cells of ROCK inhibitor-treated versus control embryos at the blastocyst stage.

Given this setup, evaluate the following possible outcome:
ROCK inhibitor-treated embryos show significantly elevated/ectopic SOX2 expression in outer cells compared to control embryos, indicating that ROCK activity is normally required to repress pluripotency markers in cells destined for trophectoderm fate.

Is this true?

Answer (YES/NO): YES